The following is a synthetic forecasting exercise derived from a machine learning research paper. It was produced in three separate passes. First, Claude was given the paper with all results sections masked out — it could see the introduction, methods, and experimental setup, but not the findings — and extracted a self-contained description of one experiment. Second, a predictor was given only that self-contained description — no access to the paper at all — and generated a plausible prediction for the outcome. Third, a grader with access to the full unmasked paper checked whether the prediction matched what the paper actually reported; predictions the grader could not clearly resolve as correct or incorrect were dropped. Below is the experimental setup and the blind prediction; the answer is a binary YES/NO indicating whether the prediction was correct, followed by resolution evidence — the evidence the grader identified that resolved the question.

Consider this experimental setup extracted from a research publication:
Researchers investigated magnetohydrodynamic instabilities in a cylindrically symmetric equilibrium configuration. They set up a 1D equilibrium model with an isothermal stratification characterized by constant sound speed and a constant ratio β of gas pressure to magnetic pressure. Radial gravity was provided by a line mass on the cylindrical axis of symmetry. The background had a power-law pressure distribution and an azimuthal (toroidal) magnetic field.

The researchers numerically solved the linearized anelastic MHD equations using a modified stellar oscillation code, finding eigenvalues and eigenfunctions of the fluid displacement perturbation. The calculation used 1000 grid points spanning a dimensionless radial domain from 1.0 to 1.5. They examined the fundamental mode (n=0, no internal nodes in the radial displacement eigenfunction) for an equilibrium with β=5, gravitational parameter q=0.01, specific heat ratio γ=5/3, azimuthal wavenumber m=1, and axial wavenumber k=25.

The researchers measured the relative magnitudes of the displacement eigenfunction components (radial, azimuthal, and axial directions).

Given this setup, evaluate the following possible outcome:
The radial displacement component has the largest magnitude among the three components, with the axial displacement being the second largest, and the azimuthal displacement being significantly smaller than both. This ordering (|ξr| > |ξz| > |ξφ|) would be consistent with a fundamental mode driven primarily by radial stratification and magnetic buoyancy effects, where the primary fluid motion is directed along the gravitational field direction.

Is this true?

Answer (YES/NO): NO